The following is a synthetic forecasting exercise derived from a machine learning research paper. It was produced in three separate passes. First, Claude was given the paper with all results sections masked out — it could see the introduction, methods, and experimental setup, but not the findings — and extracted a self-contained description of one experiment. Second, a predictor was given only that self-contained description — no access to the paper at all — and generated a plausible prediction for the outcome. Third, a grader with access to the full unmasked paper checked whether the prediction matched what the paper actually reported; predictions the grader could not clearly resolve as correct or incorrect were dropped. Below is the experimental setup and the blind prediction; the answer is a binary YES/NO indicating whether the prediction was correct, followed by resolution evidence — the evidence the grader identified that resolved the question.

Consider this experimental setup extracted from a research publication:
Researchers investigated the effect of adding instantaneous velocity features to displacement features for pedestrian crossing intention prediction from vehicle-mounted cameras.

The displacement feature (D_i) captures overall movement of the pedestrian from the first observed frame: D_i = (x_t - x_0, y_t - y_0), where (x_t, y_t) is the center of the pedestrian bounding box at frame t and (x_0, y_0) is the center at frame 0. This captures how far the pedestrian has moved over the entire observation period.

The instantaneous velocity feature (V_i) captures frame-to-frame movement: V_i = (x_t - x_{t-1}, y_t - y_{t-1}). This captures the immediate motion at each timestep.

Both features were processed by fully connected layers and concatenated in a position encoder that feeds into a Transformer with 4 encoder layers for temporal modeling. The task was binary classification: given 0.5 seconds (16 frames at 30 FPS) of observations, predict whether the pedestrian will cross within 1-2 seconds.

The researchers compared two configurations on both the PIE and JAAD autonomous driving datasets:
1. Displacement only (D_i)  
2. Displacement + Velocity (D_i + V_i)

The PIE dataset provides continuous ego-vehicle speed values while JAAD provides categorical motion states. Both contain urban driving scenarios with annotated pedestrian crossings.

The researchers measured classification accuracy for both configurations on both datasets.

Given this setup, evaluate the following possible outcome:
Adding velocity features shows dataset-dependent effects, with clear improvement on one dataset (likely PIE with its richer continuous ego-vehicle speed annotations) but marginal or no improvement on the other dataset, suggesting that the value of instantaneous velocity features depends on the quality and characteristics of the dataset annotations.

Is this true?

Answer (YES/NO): NO